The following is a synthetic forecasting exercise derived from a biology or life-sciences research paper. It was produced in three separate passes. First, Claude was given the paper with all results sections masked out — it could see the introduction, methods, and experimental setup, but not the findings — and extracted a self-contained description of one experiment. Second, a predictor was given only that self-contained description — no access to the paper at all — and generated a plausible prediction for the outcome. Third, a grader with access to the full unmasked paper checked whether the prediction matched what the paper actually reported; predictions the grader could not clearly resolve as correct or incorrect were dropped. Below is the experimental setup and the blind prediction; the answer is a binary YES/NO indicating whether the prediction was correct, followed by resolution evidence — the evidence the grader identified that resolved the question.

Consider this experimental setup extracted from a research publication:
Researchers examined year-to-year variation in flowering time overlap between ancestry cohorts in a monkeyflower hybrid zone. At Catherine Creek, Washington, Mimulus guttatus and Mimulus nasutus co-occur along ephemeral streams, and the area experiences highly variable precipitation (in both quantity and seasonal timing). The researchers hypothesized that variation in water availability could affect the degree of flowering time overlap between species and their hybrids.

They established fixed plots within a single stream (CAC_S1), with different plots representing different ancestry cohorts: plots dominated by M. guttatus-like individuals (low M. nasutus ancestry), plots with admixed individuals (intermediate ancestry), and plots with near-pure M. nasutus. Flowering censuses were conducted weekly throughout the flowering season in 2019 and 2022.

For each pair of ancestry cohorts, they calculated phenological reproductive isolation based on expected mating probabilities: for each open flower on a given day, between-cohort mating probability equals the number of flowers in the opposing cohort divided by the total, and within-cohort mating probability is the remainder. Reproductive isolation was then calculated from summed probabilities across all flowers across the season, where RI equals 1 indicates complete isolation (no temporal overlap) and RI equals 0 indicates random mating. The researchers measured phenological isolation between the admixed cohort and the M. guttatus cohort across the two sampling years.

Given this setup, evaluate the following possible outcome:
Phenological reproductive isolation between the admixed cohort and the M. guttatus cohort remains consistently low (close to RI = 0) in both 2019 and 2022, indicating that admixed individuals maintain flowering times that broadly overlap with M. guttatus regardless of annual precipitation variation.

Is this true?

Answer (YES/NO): NO